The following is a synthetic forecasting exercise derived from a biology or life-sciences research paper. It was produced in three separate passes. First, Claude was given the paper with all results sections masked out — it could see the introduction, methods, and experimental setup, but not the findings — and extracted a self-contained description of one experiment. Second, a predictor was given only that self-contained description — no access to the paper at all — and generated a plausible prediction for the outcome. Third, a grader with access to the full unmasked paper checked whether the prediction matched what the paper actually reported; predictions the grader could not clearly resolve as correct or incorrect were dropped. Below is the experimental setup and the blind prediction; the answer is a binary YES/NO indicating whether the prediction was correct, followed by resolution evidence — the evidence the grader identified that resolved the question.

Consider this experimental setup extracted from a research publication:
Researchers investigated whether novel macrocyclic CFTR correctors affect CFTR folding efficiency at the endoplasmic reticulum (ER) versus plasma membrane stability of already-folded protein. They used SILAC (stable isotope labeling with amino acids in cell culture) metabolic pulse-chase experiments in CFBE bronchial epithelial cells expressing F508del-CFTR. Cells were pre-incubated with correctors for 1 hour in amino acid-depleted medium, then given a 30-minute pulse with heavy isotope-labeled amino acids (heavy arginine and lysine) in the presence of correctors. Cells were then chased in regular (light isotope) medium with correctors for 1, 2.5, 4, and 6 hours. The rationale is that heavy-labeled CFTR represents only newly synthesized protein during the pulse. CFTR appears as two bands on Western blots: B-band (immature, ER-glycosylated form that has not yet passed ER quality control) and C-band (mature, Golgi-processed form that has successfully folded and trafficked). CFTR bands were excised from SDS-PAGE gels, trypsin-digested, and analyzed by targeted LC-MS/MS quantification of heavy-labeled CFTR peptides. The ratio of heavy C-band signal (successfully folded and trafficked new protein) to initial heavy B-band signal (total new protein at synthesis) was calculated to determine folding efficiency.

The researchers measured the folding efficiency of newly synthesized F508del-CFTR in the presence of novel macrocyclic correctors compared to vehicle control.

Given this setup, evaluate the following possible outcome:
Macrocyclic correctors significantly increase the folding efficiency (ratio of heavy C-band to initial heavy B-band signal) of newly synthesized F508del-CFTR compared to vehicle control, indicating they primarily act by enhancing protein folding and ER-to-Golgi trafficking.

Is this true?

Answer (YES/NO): YES